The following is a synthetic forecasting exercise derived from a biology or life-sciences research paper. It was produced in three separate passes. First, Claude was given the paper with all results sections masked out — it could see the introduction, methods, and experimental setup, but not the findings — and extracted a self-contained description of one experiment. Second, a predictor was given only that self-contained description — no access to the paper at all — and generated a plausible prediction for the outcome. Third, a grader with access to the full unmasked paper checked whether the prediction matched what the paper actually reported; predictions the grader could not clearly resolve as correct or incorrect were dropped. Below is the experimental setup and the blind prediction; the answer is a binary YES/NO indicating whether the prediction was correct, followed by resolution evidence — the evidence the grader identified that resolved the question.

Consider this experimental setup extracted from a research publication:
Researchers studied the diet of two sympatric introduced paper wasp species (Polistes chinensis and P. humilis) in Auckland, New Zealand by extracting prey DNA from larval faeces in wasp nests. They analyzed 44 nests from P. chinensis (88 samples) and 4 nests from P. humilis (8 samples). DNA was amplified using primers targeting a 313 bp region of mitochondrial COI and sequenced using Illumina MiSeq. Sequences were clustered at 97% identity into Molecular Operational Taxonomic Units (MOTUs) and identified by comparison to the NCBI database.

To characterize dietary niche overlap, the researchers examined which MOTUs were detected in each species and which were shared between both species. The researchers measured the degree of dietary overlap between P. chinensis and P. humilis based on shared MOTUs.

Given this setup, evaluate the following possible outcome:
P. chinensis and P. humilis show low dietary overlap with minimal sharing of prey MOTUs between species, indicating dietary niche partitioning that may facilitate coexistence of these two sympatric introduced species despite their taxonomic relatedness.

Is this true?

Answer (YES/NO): NO